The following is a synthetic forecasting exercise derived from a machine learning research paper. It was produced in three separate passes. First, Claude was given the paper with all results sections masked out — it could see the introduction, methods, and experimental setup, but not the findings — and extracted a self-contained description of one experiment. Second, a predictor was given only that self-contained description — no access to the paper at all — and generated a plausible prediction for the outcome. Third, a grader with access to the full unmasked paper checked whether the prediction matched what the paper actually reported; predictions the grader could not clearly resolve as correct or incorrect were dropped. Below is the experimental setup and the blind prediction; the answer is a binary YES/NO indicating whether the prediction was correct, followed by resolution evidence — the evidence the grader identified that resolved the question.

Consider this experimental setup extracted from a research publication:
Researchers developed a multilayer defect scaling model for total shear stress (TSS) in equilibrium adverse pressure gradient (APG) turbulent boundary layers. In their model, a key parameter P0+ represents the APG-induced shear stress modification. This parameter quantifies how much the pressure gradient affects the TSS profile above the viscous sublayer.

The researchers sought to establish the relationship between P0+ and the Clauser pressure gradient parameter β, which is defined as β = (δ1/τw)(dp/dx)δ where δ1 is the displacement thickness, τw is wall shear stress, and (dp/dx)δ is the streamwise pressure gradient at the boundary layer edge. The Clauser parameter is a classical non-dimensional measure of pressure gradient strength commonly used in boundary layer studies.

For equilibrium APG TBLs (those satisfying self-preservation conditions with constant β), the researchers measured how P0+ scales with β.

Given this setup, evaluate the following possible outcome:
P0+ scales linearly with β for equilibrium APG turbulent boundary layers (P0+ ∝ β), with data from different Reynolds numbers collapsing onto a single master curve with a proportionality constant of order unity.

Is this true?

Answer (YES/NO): YES